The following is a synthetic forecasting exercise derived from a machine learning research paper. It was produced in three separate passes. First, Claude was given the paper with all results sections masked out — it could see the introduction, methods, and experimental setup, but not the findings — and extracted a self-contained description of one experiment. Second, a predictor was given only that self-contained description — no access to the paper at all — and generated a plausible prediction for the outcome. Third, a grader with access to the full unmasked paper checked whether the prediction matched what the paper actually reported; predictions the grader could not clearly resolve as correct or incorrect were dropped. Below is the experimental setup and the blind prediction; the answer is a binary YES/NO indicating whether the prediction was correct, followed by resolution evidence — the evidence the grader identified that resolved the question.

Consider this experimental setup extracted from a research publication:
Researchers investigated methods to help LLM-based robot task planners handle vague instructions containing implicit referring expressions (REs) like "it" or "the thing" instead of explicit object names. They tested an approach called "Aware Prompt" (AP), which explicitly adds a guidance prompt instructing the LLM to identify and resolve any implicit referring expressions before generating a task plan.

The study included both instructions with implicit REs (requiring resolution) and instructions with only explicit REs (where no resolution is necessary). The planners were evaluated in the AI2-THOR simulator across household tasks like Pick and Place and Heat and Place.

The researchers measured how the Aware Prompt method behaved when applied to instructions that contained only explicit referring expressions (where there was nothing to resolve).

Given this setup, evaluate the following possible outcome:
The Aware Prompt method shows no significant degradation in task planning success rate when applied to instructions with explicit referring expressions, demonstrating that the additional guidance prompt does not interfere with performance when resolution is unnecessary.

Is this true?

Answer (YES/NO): NO